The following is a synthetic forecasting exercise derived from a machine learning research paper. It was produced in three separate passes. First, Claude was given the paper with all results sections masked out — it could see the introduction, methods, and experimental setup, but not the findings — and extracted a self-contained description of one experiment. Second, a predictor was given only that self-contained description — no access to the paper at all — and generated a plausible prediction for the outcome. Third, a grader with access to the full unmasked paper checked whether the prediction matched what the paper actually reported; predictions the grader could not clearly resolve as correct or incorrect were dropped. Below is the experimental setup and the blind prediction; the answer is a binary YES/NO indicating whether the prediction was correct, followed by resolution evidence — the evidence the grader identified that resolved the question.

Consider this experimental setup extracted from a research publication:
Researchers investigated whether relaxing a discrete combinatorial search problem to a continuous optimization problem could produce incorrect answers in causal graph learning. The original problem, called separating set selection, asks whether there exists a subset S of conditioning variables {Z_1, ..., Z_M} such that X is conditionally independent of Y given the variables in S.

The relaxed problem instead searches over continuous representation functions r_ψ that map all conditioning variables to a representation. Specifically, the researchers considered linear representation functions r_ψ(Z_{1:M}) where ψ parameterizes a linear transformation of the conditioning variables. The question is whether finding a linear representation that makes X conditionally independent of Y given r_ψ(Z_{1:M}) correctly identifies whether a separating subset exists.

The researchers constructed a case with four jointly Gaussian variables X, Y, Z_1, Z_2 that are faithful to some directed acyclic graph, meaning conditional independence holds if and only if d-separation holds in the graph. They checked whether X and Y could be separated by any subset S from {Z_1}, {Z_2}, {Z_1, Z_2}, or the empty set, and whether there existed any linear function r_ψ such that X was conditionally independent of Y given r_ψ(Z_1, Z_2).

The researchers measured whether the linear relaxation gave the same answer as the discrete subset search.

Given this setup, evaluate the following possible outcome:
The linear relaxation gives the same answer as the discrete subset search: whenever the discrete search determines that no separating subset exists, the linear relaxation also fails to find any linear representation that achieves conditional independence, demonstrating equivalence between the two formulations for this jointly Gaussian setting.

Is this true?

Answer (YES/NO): NO